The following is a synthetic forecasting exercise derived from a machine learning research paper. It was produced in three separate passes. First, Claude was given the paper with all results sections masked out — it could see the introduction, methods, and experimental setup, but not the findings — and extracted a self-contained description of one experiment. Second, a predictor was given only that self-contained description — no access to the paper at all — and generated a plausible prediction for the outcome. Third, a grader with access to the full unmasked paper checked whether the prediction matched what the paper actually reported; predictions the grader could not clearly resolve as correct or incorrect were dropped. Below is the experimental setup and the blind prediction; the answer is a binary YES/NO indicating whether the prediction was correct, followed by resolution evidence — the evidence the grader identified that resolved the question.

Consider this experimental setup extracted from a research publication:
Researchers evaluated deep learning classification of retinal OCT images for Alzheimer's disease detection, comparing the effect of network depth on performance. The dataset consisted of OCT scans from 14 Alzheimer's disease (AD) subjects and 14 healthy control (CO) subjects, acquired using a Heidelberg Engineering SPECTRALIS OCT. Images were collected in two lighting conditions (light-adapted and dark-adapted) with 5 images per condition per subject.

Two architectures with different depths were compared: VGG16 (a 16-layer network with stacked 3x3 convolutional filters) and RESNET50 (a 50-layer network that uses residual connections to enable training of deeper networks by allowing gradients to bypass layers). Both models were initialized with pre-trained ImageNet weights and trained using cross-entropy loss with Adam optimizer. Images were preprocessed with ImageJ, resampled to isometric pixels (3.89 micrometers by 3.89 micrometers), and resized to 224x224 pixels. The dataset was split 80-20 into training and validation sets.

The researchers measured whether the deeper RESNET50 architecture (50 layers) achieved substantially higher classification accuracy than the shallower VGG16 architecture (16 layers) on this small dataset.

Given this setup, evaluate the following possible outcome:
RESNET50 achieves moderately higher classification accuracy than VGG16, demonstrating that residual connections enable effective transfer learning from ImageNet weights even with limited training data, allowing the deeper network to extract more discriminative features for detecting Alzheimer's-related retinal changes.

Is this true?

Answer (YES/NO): NO